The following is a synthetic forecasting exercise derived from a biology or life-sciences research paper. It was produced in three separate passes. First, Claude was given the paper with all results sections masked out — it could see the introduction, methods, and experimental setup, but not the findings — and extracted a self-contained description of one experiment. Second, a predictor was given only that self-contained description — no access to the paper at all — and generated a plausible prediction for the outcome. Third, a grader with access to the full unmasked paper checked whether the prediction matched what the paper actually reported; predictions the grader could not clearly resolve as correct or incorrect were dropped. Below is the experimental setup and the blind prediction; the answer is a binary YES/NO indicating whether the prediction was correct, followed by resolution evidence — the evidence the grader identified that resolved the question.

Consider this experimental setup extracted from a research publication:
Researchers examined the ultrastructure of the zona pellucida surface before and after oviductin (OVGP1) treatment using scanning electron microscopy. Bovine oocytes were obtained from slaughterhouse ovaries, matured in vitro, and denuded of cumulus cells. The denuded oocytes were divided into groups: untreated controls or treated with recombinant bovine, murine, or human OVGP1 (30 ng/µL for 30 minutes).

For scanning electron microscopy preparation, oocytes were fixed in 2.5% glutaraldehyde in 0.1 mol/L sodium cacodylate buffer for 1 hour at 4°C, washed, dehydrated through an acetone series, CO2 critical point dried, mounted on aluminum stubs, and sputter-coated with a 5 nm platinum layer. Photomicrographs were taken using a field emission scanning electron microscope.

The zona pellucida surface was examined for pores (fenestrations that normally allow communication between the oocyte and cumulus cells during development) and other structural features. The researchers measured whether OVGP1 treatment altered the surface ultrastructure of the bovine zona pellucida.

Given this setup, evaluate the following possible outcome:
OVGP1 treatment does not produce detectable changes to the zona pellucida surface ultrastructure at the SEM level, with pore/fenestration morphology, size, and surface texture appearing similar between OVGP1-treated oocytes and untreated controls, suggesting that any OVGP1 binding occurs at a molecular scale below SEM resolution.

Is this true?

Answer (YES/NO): NO